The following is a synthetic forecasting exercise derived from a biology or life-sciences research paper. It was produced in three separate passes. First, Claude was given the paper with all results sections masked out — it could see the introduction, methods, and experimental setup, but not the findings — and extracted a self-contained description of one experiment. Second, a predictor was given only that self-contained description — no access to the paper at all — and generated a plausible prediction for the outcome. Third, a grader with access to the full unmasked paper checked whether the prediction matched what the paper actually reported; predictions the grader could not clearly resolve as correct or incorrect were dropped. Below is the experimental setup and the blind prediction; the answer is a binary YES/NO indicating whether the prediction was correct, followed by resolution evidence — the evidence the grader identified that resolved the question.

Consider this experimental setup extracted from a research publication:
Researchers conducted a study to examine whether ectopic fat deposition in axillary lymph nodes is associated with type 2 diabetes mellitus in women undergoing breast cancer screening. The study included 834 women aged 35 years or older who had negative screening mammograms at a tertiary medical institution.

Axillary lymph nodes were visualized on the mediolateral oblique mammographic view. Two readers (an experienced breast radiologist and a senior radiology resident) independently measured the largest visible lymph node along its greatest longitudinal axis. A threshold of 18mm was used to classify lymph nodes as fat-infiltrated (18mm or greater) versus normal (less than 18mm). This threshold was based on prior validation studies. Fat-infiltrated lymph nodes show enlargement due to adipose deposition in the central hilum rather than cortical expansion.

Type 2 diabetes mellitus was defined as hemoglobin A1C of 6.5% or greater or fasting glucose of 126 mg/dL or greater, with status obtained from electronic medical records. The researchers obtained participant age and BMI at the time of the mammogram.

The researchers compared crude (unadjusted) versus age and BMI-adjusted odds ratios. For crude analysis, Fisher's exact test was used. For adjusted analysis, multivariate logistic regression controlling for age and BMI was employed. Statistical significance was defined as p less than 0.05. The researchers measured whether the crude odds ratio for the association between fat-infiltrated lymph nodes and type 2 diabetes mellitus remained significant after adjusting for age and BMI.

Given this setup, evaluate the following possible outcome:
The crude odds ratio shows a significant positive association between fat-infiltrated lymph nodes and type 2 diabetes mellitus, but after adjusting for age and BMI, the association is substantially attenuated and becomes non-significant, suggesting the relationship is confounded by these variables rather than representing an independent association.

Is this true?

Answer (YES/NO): NO